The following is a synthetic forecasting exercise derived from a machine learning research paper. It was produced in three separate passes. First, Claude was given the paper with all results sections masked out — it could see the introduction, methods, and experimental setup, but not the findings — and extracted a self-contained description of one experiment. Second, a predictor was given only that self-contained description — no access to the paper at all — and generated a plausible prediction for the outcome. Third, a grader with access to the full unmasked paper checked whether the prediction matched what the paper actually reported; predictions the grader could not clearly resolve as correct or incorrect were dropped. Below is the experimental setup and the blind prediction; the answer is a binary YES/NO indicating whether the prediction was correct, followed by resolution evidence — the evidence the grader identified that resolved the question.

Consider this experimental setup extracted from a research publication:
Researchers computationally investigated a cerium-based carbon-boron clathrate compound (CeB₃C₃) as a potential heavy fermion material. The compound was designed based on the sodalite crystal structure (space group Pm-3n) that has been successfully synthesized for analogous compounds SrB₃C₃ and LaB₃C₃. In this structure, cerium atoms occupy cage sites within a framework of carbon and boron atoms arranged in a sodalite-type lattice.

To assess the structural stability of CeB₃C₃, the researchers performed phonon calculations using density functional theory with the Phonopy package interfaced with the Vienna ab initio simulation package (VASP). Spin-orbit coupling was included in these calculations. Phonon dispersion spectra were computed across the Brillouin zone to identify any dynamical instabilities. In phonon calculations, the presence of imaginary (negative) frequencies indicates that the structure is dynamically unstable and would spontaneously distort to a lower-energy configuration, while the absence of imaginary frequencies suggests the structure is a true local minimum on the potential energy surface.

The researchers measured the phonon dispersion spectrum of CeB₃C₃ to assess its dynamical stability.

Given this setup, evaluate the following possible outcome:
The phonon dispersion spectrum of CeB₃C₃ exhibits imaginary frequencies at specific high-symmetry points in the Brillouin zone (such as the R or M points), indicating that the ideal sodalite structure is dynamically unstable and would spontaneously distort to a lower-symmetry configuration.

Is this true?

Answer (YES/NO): NO